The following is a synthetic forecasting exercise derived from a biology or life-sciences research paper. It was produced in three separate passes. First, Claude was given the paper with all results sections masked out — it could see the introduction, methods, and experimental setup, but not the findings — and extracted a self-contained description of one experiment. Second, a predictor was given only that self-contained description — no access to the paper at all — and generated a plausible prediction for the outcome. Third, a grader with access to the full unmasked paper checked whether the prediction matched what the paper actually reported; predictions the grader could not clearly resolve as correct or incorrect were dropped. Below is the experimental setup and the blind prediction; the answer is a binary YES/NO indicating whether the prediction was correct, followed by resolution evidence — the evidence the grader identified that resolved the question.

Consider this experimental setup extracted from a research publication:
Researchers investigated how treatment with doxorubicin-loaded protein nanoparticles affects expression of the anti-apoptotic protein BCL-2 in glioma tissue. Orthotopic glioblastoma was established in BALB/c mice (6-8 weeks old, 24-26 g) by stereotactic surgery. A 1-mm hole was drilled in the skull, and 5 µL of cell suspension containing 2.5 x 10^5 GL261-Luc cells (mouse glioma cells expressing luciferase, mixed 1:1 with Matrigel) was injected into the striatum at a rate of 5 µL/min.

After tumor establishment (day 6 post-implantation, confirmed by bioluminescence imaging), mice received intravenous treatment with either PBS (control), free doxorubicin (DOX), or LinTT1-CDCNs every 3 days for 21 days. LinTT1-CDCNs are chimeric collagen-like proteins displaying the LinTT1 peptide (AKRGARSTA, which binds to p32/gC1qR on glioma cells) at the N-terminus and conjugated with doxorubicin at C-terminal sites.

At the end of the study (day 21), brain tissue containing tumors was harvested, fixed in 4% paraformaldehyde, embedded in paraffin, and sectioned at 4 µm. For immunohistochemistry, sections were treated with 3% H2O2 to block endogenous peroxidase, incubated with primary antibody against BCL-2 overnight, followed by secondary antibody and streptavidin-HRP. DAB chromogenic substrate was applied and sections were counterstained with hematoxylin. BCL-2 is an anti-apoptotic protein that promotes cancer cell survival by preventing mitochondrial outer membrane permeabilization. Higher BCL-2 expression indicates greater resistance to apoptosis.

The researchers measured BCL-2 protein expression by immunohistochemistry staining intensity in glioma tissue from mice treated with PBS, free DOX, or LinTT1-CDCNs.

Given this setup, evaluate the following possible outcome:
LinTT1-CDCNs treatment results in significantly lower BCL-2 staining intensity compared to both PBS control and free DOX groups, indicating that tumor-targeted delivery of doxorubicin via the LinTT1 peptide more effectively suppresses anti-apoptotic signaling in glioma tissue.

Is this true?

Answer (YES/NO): YES